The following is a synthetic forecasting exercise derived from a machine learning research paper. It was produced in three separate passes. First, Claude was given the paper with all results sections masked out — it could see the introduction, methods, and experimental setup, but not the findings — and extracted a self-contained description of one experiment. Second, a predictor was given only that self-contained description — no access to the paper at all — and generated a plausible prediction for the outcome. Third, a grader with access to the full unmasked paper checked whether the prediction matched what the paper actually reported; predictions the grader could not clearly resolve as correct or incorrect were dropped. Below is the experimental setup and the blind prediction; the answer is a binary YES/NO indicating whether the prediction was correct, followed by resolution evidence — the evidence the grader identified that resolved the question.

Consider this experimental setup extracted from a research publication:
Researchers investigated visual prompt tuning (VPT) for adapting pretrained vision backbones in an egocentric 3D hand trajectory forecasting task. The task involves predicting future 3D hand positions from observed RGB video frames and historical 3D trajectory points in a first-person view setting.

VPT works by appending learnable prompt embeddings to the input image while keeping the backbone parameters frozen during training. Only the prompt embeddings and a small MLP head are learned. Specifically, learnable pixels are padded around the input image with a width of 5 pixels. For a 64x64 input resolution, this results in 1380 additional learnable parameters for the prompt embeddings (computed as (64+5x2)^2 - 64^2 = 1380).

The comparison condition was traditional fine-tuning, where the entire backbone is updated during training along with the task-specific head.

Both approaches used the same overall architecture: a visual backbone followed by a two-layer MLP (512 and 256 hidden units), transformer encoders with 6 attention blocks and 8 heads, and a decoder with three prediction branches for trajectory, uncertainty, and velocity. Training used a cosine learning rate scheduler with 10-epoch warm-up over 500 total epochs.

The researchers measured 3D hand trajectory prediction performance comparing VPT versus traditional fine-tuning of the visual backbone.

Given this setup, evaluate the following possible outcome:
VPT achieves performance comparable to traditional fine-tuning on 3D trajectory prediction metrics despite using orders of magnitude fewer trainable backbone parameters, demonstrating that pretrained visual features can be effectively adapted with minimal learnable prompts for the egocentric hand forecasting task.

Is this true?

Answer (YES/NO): NO